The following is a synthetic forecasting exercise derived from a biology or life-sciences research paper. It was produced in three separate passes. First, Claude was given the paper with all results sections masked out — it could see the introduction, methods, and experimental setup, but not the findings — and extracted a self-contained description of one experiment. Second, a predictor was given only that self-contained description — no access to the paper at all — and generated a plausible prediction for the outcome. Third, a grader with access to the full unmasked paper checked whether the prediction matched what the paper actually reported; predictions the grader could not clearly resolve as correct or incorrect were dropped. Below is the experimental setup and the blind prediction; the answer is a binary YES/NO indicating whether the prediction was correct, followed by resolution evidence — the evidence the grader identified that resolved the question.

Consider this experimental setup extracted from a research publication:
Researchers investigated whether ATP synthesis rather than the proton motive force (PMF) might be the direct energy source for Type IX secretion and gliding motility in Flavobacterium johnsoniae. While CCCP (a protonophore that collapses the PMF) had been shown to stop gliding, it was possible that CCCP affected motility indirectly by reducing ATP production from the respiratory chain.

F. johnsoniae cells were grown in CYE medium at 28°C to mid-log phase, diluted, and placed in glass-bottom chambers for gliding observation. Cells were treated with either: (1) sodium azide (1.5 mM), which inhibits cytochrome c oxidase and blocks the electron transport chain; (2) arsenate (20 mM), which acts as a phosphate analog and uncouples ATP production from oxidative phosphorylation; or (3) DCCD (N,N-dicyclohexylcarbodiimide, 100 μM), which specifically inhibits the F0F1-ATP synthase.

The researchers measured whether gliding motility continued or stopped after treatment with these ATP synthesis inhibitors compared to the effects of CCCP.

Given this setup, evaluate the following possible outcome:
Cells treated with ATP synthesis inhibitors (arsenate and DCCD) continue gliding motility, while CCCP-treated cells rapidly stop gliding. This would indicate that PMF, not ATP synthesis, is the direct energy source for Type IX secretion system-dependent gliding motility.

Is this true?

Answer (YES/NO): NO